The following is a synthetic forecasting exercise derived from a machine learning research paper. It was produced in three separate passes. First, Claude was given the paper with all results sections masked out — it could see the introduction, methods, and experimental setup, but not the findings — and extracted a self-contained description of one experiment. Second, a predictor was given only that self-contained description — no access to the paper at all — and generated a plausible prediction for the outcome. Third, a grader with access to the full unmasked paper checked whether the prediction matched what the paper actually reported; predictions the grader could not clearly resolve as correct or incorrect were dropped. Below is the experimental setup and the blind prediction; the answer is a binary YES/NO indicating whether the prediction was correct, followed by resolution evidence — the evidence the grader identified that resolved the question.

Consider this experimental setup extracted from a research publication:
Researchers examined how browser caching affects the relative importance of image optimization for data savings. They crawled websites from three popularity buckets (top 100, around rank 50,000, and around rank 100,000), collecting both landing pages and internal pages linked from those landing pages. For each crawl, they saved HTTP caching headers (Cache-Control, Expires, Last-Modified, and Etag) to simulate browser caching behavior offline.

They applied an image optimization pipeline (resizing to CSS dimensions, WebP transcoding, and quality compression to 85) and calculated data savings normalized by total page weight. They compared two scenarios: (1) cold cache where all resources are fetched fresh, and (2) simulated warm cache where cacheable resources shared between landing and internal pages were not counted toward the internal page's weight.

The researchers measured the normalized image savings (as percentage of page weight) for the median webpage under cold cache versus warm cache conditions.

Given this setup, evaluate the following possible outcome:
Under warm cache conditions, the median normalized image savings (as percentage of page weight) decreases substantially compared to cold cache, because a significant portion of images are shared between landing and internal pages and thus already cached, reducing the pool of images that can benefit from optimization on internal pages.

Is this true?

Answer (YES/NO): NO